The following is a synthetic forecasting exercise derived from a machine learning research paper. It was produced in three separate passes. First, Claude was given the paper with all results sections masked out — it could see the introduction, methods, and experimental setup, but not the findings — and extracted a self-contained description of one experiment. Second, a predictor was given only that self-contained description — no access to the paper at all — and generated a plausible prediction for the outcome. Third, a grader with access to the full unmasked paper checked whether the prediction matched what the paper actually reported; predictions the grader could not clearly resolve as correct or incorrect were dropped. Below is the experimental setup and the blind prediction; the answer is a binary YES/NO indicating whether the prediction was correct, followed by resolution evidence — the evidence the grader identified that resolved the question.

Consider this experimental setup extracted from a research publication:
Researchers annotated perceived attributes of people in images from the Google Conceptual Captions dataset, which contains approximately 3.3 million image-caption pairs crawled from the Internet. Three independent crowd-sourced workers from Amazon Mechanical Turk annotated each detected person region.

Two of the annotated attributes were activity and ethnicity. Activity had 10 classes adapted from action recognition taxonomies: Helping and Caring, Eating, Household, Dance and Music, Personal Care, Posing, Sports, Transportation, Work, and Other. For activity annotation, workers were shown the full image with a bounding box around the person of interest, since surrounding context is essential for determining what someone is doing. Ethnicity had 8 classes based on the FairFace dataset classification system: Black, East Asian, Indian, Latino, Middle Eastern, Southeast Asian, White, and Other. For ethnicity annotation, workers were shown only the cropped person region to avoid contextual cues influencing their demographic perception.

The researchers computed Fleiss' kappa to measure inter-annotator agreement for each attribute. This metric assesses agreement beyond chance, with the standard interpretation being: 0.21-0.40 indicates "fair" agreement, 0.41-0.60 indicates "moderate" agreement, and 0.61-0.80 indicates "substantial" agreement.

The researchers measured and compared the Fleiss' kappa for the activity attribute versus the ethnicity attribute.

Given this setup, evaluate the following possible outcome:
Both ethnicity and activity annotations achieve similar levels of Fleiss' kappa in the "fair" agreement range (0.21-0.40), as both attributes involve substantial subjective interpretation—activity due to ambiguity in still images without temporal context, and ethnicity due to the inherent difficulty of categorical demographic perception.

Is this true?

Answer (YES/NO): NO